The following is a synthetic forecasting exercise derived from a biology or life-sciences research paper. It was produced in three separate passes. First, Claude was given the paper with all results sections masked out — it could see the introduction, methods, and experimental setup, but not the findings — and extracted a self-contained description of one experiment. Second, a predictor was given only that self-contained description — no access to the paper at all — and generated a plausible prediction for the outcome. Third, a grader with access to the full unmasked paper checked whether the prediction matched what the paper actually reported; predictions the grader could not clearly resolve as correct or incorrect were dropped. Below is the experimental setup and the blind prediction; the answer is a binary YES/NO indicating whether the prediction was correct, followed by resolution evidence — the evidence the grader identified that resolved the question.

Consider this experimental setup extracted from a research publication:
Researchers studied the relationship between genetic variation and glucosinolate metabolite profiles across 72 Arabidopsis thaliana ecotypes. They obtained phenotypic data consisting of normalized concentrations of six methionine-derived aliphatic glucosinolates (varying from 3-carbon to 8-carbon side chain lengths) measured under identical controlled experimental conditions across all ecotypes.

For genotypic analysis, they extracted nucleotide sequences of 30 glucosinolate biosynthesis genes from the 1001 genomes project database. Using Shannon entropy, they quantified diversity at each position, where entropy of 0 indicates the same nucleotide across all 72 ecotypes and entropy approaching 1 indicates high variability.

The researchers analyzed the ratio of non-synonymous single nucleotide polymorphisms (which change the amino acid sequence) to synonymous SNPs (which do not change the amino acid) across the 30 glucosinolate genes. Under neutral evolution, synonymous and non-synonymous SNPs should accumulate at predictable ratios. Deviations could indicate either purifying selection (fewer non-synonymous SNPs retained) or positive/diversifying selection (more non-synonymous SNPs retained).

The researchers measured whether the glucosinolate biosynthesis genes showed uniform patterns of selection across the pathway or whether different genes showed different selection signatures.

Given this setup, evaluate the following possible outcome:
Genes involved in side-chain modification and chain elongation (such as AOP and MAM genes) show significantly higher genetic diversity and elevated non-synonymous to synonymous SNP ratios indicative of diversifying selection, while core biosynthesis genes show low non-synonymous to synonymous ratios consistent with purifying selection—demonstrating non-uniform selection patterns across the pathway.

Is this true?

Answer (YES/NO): NO